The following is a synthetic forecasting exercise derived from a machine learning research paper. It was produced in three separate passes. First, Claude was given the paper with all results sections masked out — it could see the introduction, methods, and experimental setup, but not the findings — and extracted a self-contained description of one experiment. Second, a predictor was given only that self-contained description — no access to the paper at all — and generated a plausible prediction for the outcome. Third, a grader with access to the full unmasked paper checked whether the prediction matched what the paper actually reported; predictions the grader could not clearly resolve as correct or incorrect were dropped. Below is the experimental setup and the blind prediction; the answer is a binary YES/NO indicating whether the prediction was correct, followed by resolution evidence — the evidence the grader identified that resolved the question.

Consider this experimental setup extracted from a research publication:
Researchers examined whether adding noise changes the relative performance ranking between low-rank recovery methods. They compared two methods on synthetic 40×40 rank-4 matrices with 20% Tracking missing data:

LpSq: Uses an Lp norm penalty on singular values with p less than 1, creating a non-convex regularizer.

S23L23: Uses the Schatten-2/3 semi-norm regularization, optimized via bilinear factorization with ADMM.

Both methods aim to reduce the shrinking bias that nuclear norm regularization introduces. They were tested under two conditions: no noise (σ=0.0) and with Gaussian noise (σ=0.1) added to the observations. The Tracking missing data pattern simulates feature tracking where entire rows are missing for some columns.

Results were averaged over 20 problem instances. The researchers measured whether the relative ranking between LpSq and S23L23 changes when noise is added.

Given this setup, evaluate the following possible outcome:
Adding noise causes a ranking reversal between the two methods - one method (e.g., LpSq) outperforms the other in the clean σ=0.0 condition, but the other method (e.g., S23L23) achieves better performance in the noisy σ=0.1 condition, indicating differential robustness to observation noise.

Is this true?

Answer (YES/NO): YES